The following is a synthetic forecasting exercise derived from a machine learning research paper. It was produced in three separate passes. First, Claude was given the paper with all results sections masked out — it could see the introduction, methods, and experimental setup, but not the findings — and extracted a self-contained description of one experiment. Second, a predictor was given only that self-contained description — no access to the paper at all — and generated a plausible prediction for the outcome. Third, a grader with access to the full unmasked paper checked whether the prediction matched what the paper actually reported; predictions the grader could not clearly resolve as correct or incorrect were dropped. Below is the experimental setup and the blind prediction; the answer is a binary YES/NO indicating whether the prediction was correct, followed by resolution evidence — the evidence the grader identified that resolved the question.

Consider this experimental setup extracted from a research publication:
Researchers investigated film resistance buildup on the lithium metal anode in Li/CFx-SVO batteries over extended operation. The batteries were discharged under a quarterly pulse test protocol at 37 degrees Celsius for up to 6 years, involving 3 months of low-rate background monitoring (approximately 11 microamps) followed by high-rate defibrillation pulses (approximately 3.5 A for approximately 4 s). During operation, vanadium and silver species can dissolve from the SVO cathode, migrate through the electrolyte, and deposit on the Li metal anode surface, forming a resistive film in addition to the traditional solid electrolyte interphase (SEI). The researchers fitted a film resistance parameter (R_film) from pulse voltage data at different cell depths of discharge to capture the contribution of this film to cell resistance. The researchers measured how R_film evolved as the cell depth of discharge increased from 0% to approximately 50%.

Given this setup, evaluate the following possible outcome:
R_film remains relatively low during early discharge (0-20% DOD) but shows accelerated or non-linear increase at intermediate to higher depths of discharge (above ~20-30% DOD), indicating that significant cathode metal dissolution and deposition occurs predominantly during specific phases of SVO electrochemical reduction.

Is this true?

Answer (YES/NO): NO